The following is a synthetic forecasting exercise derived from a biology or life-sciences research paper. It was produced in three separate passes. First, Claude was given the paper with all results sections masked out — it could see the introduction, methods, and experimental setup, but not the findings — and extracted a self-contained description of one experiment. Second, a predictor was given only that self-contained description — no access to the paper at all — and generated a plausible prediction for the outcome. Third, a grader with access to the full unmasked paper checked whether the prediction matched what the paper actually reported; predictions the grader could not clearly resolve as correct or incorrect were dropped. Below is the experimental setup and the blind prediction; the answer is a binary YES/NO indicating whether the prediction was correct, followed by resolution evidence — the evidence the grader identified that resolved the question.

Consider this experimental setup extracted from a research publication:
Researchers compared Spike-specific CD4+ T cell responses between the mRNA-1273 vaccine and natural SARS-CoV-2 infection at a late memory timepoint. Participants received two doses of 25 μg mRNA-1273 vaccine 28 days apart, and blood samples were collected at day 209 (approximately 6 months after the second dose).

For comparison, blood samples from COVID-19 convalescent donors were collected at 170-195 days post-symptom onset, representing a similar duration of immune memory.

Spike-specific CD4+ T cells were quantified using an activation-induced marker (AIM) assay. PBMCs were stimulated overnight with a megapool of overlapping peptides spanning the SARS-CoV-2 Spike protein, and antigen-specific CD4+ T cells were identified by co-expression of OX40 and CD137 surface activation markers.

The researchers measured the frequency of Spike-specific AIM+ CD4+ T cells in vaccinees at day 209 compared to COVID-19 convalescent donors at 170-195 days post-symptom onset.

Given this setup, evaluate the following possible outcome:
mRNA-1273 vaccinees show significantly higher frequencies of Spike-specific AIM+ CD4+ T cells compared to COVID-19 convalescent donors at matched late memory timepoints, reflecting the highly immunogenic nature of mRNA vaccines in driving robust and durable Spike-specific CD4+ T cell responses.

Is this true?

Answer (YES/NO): NO